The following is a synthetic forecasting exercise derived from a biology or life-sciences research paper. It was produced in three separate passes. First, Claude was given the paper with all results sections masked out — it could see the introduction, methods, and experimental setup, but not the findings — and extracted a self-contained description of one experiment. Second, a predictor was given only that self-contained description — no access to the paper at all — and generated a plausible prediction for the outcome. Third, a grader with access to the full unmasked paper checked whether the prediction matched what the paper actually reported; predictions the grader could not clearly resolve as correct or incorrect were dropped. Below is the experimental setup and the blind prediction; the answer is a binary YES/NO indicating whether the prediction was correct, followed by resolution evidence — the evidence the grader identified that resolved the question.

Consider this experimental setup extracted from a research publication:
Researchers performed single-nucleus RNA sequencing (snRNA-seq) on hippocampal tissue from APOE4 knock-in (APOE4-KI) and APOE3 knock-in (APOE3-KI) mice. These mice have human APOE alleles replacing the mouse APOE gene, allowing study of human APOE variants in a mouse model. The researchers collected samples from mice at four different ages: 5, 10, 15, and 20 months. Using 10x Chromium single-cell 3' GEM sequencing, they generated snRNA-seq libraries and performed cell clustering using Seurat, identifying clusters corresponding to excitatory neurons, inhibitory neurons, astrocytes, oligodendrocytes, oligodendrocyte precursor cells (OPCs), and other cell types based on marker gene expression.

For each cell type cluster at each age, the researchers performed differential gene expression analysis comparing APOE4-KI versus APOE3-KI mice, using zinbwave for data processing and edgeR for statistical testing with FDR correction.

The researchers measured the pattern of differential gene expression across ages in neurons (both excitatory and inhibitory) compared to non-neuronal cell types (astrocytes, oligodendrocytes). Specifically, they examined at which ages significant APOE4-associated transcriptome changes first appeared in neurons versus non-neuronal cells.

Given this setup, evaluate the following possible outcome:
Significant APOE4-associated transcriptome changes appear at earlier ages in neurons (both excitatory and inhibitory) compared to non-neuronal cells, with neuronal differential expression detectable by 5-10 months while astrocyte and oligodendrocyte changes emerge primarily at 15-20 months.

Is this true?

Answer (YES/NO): YES